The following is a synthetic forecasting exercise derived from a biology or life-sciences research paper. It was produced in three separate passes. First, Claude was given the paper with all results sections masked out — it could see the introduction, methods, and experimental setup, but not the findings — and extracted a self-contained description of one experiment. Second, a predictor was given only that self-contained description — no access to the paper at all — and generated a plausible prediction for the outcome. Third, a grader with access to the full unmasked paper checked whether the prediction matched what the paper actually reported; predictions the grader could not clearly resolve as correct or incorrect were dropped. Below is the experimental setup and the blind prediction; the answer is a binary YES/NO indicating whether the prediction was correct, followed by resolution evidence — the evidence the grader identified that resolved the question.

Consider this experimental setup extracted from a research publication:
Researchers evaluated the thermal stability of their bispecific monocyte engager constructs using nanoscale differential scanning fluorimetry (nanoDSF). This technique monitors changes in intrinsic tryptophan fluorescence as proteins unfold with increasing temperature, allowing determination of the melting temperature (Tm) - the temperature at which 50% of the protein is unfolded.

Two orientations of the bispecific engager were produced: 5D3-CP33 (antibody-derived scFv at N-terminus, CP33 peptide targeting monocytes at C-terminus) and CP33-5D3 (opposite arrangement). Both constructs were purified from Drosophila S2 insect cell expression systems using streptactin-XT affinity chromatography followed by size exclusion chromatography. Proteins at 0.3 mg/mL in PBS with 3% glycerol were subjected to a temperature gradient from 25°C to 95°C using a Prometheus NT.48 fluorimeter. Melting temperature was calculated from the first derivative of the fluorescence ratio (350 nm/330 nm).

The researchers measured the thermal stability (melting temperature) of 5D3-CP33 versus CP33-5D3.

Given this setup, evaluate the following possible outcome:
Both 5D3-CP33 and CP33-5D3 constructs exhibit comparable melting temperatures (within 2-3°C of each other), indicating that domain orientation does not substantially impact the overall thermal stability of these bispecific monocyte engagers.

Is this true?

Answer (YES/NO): YES